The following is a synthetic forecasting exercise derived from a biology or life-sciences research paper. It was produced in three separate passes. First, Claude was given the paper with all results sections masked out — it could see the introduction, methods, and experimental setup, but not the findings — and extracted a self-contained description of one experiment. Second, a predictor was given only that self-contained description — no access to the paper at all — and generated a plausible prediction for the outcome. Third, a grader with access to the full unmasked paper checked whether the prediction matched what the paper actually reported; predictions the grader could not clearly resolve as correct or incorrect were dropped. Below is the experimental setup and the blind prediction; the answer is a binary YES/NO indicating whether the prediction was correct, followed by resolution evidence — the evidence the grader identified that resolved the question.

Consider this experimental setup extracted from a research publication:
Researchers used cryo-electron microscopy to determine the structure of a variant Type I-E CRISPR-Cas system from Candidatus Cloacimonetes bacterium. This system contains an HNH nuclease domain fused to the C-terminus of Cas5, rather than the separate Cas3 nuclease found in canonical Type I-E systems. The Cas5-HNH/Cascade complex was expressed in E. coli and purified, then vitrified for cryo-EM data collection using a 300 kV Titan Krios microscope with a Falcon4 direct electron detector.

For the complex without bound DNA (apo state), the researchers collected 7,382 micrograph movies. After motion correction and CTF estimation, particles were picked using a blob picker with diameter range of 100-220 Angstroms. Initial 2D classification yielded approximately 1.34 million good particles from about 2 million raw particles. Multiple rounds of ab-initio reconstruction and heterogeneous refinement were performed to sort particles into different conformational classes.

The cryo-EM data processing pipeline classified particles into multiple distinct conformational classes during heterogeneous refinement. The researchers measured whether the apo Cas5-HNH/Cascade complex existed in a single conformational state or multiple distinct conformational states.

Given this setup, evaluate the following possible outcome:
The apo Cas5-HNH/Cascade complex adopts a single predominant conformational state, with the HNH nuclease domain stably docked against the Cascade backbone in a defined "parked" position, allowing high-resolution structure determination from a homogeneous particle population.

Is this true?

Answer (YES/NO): NO